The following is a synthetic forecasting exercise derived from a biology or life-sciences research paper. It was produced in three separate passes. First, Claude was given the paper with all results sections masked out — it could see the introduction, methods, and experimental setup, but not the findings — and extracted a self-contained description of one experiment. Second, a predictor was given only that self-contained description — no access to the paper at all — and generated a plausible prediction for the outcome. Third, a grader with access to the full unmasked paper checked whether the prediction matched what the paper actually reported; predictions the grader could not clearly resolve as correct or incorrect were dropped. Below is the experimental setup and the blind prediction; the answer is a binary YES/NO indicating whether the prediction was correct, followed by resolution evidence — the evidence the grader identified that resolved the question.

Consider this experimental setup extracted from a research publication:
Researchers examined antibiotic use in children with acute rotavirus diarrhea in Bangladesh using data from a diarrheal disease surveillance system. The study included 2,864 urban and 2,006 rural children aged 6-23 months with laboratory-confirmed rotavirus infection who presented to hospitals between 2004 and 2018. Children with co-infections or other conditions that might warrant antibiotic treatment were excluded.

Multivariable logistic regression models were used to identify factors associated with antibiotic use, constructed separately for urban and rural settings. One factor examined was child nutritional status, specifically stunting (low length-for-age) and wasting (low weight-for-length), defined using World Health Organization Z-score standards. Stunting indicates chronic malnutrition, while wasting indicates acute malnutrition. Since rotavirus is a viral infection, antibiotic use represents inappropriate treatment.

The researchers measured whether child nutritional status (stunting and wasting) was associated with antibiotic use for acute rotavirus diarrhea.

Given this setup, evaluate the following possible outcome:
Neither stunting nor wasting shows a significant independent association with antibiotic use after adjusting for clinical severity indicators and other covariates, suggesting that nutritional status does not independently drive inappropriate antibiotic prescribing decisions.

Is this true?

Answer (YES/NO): YES